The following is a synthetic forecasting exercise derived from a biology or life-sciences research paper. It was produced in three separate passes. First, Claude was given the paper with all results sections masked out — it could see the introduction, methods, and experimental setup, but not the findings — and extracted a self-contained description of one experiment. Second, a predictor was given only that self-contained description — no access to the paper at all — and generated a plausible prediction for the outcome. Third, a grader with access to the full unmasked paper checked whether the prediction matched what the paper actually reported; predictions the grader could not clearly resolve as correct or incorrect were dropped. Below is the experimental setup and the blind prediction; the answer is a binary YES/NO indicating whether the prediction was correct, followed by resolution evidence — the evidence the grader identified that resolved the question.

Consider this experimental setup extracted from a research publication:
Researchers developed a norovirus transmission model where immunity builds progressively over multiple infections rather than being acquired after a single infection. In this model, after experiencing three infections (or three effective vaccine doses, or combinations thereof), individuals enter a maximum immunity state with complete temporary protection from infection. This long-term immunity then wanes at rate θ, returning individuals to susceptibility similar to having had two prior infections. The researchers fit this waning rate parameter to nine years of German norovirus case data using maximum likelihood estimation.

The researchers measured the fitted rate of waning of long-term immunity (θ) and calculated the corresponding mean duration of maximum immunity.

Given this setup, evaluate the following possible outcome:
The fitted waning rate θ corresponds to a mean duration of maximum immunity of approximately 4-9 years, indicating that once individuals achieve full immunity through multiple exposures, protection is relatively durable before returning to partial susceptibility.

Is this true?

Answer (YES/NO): NO